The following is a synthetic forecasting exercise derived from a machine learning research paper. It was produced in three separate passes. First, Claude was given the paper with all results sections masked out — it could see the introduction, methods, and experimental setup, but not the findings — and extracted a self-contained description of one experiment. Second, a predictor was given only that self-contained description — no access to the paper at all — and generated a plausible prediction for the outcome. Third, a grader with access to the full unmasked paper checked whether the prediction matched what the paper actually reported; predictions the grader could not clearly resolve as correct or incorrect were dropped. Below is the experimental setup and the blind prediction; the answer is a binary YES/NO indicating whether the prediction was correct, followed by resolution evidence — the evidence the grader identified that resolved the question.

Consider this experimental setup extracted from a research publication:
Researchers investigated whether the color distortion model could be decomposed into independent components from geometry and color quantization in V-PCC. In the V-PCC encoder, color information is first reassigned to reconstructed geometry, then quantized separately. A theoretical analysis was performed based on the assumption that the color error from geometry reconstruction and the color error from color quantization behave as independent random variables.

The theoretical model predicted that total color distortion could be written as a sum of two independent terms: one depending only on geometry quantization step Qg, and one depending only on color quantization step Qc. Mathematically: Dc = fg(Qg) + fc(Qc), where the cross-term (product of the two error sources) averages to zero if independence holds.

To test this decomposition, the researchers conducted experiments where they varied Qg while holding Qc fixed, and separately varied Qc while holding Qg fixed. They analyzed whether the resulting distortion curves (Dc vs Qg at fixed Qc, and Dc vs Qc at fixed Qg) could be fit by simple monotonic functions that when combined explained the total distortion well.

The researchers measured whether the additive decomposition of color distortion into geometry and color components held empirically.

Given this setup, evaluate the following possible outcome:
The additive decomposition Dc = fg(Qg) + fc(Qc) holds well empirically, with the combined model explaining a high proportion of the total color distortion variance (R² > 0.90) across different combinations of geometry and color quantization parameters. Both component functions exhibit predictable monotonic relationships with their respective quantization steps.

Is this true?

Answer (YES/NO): YES